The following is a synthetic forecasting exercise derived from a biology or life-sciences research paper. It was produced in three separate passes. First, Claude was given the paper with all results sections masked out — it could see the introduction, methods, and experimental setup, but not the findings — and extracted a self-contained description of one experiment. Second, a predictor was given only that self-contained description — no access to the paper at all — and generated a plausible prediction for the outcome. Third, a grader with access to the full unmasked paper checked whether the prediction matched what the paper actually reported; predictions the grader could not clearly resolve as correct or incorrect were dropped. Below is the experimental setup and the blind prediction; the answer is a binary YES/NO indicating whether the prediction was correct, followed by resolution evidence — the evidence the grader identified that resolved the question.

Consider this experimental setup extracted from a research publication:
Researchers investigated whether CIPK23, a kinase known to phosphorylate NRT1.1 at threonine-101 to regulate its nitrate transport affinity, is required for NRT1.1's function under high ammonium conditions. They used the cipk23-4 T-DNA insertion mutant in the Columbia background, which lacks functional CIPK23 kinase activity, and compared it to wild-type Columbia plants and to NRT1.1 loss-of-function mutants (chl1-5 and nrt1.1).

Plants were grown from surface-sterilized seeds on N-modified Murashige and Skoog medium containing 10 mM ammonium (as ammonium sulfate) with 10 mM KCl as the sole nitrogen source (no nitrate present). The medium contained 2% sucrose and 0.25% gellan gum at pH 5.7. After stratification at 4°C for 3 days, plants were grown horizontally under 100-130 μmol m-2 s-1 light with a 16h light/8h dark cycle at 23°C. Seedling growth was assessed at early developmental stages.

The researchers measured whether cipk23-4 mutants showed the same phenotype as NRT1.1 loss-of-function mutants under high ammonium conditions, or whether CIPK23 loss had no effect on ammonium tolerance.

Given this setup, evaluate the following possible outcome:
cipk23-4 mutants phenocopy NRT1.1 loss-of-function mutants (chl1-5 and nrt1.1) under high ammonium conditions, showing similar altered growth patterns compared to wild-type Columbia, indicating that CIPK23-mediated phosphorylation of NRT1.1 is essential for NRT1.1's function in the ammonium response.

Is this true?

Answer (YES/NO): NO